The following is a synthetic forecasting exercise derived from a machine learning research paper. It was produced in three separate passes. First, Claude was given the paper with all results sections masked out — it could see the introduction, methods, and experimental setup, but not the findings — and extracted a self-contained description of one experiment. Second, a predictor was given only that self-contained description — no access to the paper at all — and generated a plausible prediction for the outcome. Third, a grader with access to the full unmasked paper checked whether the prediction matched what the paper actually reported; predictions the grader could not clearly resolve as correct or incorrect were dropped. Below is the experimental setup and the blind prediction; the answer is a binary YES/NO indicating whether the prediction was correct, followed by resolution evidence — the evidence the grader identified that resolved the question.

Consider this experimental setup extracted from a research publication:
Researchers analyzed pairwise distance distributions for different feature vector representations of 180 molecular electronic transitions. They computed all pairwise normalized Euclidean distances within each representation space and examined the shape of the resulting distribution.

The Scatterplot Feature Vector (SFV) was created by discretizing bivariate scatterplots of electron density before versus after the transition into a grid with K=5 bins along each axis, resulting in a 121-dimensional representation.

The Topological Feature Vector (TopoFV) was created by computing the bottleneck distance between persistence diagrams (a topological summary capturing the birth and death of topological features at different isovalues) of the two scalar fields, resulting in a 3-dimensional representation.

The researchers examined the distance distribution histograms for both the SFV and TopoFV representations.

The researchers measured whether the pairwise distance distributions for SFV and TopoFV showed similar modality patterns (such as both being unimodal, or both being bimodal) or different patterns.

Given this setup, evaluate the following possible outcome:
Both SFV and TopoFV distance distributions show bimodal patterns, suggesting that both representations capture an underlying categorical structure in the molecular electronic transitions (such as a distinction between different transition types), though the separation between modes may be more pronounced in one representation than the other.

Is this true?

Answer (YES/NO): NO